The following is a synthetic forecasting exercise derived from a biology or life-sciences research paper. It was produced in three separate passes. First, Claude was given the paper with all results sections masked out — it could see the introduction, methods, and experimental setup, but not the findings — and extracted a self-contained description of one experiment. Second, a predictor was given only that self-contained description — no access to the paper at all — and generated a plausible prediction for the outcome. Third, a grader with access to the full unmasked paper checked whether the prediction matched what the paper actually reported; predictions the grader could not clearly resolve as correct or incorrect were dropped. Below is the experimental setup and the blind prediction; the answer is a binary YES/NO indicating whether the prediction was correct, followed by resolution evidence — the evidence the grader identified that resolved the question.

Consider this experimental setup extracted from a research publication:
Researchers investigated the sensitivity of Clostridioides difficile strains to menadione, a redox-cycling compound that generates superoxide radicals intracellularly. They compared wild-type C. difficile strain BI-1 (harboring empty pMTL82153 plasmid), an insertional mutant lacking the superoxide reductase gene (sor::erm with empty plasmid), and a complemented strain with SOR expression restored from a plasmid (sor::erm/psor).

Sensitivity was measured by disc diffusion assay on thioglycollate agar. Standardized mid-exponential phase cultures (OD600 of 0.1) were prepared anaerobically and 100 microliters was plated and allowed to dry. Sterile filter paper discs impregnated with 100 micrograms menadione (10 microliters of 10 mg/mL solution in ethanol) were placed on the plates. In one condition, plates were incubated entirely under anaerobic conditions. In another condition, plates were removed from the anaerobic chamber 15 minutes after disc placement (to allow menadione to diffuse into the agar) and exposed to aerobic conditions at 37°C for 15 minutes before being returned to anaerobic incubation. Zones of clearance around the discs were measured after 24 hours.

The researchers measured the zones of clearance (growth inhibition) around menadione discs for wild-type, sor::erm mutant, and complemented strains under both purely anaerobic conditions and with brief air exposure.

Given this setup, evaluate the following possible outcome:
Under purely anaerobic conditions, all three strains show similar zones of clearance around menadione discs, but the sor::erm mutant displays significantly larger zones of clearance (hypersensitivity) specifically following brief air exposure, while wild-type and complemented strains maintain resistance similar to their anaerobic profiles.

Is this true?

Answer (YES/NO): NO